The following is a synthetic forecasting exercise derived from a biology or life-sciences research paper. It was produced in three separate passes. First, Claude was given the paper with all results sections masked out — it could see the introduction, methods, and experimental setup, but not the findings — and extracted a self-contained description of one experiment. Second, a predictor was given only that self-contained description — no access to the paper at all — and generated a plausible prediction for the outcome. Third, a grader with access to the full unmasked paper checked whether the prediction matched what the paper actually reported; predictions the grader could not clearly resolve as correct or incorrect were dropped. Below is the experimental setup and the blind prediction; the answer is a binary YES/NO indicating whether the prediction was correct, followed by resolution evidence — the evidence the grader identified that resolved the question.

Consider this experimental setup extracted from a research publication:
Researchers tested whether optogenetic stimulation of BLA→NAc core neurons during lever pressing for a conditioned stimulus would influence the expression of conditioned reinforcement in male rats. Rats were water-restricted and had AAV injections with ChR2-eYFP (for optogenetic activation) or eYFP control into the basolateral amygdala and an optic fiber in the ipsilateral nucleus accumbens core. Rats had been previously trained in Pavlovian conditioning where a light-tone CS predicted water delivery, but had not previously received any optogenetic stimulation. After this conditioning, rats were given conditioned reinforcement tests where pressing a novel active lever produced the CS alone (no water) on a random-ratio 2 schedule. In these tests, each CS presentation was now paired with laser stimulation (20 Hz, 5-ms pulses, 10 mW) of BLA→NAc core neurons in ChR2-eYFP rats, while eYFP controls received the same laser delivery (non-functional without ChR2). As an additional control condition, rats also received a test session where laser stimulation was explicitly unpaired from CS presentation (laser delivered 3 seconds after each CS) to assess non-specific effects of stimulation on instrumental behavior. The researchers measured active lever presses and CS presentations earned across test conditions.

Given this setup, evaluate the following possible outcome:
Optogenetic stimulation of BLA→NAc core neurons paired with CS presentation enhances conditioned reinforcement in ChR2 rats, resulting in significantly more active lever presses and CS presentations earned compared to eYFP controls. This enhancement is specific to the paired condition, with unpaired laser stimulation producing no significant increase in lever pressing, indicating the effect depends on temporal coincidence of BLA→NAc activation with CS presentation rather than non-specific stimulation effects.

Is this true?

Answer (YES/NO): NO